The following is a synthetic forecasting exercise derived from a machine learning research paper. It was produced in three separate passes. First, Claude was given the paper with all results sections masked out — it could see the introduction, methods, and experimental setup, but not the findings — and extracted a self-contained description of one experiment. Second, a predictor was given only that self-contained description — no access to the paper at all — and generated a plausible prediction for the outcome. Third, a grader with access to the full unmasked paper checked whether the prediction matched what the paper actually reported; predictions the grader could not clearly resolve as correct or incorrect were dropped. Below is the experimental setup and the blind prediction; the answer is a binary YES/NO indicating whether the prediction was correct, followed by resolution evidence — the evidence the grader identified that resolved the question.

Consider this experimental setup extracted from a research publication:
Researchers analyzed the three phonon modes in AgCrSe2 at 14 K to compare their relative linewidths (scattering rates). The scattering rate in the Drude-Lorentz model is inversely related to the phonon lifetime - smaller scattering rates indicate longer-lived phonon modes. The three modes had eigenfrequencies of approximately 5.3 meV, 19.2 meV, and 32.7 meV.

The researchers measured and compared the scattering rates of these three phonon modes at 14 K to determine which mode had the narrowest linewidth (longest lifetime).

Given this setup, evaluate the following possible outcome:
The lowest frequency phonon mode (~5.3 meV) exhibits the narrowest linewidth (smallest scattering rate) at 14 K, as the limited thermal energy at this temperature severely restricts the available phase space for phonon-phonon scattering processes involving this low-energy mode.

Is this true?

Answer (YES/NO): NO